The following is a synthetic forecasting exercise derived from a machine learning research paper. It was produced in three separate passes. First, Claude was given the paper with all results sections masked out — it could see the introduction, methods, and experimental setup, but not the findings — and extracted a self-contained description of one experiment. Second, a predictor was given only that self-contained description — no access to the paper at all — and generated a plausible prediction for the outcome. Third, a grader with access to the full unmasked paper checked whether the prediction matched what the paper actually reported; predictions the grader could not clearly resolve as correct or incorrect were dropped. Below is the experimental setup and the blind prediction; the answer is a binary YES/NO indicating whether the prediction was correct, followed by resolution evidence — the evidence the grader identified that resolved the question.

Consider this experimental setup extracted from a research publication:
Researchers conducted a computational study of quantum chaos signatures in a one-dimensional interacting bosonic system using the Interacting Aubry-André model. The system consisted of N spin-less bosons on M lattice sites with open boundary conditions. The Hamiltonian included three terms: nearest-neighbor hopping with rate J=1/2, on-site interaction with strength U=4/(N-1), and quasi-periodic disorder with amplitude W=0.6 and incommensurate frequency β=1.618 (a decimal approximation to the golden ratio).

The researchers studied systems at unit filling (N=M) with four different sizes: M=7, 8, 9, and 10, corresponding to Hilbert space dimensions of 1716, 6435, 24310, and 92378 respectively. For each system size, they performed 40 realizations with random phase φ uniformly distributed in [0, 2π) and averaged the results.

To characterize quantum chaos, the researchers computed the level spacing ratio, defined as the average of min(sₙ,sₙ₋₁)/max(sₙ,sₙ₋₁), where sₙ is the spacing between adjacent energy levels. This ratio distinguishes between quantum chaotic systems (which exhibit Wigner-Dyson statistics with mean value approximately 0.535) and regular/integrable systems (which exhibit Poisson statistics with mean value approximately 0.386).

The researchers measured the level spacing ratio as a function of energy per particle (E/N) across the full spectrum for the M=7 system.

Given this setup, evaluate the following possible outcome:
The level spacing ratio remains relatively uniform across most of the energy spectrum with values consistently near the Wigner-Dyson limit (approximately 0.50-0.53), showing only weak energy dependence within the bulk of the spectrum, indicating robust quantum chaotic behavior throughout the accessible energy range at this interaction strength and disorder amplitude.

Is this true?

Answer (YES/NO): NO